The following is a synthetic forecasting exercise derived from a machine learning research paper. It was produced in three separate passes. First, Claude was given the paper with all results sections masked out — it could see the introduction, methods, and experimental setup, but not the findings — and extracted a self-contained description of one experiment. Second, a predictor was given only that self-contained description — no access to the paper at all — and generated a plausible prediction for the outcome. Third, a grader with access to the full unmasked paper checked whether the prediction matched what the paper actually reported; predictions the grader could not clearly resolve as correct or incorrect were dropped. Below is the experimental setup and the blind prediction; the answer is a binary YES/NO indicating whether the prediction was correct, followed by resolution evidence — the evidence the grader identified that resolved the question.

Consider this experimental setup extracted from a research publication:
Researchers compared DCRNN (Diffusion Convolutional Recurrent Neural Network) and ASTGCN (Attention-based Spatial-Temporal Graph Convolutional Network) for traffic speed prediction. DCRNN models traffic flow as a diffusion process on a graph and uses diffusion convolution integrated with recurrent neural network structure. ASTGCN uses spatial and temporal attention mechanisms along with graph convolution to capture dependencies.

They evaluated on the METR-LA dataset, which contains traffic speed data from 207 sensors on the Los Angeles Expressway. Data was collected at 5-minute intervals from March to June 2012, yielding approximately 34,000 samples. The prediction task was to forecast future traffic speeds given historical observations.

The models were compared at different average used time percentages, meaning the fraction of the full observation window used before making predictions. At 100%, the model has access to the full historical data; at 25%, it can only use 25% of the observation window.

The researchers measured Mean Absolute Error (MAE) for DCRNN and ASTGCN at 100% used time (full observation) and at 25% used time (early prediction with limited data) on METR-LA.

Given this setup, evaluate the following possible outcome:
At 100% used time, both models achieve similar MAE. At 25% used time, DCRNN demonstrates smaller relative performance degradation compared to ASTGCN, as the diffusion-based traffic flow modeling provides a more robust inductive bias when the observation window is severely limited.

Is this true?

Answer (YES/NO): NO